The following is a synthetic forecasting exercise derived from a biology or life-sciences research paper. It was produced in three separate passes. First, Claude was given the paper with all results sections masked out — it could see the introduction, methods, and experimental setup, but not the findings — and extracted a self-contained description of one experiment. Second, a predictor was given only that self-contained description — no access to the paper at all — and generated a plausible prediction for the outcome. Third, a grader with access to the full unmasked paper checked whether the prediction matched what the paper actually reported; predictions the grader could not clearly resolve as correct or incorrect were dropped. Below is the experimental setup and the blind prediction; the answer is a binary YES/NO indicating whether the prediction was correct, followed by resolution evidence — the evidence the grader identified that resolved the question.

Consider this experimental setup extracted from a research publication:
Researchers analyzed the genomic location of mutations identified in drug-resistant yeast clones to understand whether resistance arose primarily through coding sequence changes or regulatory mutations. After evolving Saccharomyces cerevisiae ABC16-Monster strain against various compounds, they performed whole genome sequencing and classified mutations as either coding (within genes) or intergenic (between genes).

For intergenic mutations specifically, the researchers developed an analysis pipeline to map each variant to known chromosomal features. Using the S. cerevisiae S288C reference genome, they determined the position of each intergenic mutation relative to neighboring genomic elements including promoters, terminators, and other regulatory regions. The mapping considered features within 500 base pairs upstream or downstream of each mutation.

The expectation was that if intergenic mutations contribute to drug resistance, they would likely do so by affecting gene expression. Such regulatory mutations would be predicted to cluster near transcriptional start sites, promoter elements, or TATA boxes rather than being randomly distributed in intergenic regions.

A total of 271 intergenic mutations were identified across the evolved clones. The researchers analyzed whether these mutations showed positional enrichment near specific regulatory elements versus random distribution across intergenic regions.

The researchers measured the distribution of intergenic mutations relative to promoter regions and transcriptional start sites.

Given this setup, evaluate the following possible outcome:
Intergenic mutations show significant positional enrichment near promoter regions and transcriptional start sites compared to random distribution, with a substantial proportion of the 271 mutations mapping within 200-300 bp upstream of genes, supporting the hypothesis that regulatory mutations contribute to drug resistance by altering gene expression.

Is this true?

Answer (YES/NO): NO